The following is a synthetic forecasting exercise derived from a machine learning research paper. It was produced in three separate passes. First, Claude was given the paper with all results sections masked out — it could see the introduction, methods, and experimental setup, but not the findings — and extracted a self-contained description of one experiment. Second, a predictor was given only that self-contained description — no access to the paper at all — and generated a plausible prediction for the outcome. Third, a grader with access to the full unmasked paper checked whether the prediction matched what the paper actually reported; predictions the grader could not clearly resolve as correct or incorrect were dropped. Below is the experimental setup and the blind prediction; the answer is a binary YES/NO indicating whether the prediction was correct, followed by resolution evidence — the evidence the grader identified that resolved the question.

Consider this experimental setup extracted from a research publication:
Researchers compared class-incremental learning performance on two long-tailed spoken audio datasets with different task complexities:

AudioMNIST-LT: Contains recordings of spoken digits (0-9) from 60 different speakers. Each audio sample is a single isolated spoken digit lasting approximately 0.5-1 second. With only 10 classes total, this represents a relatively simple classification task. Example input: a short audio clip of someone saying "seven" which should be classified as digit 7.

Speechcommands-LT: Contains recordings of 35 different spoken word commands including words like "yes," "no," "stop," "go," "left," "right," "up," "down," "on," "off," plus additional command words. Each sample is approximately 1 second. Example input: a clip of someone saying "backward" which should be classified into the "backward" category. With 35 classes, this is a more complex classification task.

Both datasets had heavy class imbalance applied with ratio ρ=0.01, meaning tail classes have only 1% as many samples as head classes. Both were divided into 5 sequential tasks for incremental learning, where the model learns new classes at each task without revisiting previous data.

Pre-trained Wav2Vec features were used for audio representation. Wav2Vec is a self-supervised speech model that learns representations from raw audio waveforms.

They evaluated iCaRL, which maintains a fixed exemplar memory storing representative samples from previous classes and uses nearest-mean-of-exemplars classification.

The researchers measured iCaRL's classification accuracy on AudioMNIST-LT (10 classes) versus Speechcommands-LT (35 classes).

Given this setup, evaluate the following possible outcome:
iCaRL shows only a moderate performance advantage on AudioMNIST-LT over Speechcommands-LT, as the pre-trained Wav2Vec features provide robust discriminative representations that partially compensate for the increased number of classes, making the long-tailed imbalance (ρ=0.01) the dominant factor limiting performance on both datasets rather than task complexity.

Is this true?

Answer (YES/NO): NO